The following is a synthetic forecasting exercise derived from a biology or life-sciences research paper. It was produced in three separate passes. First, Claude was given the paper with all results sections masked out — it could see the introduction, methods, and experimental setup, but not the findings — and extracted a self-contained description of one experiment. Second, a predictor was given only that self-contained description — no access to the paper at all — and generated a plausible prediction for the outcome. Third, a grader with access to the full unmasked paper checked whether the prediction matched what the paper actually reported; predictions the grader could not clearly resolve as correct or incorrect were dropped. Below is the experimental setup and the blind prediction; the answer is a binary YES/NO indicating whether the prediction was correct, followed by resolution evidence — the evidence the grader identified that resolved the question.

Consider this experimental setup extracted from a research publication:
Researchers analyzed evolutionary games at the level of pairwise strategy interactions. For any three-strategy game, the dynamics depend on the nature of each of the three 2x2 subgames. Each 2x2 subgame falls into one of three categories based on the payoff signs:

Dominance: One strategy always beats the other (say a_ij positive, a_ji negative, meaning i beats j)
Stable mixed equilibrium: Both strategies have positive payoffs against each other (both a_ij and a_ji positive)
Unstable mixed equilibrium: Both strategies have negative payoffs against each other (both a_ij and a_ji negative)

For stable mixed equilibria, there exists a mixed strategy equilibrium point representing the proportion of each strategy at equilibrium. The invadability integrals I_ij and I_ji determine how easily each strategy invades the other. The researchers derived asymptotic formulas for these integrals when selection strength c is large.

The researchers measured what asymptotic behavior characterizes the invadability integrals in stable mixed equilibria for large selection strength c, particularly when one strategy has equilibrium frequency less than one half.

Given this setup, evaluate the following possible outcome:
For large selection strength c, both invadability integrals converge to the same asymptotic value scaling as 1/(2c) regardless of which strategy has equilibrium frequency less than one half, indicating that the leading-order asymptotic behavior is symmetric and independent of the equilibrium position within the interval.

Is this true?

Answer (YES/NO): NO